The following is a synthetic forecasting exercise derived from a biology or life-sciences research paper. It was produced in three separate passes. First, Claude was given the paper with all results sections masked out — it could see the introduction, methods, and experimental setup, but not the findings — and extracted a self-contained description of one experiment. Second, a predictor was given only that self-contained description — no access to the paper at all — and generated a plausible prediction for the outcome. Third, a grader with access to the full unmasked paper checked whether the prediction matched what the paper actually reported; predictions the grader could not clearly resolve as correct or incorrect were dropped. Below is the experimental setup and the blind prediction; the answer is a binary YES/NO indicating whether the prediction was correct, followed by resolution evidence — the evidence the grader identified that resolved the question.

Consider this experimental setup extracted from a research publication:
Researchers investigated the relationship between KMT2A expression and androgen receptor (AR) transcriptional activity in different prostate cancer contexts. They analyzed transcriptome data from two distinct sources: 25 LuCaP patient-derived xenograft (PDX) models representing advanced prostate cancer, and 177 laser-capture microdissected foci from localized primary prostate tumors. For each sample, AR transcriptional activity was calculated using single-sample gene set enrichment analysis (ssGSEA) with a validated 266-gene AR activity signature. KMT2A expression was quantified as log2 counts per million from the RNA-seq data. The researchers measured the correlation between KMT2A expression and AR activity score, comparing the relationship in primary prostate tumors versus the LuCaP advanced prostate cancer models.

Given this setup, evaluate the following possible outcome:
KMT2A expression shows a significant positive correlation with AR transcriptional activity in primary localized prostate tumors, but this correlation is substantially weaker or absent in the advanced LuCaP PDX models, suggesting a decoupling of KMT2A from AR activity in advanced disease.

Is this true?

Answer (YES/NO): NO